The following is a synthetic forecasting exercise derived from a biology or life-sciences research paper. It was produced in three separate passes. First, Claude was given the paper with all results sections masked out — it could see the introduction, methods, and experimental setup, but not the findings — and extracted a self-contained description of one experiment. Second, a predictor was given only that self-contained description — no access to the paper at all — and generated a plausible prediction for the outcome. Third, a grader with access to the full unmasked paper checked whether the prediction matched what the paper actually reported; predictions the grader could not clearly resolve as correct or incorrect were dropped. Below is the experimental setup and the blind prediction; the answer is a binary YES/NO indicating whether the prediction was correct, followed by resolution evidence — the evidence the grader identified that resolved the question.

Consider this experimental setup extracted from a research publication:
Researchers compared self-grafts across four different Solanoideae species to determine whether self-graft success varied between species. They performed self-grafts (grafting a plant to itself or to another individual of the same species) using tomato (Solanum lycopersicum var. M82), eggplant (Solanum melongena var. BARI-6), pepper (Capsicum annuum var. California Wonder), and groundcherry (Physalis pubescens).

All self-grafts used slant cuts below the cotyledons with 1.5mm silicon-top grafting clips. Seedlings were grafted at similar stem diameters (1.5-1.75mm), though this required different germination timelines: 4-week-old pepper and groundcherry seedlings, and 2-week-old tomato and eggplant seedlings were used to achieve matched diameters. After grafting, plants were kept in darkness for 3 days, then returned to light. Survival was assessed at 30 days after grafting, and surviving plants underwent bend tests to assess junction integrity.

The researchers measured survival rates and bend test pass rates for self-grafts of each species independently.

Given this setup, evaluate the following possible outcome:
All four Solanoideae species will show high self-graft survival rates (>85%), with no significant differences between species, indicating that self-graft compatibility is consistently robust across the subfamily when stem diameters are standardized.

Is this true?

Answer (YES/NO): NO